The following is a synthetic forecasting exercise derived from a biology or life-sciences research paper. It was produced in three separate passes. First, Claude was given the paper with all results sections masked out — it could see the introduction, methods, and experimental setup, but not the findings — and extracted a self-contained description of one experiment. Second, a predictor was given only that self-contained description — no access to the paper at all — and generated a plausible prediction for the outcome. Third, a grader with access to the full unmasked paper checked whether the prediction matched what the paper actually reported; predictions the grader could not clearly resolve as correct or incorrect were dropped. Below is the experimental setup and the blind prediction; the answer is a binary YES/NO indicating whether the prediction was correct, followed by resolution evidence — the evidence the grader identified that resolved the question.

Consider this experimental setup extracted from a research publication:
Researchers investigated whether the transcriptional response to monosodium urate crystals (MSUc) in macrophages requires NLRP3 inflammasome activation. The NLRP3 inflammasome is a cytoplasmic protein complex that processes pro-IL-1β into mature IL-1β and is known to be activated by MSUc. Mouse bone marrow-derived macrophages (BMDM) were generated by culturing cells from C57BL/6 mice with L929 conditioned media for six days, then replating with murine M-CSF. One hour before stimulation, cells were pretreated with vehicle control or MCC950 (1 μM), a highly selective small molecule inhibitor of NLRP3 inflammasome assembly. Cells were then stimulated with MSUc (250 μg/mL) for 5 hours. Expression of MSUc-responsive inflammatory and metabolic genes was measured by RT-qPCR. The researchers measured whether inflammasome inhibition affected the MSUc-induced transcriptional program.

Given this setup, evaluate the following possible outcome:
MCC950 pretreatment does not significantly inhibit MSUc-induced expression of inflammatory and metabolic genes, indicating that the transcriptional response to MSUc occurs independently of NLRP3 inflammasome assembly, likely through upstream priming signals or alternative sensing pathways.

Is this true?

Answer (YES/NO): YES